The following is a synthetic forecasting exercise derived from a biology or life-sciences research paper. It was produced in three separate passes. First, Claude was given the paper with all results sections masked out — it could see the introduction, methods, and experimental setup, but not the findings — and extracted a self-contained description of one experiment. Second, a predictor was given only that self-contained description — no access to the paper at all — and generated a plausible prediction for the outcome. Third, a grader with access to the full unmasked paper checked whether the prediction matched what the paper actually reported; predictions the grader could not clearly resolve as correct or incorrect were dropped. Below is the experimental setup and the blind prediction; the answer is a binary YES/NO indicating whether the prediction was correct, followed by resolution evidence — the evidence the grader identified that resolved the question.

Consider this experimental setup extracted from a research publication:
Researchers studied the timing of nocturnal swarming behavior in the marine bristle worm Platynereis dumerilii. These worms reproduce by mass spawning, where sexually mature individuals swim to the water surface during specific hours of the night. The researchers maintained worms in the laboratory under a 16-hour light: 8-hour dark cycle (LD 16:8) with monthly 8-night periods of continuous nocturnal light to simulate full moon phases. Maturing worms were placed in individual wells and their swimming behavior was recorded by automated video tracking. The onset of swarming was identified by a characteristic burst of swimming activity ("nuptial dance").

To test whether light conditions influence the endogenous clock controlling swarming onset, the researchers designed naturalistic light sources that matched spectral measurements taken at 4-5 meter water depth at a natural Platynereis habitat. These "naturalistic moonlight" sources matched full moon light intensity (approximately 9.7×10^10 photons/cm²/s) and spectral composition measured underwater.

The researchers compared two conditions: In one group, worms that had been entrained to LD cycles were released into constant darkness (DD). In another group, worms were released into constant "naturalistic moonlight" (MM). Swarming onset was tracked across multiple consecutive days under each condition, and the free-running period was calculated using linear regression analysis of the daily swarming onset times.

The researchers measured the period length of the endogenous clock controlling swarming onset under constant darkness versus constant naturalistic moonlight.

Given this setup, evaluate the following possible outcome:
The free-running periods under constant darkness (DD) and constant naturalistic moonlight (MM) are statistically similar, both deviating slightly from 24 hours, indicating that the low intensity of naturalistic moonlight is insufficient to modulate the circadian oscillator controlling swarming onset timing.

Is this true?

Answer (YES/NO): NO